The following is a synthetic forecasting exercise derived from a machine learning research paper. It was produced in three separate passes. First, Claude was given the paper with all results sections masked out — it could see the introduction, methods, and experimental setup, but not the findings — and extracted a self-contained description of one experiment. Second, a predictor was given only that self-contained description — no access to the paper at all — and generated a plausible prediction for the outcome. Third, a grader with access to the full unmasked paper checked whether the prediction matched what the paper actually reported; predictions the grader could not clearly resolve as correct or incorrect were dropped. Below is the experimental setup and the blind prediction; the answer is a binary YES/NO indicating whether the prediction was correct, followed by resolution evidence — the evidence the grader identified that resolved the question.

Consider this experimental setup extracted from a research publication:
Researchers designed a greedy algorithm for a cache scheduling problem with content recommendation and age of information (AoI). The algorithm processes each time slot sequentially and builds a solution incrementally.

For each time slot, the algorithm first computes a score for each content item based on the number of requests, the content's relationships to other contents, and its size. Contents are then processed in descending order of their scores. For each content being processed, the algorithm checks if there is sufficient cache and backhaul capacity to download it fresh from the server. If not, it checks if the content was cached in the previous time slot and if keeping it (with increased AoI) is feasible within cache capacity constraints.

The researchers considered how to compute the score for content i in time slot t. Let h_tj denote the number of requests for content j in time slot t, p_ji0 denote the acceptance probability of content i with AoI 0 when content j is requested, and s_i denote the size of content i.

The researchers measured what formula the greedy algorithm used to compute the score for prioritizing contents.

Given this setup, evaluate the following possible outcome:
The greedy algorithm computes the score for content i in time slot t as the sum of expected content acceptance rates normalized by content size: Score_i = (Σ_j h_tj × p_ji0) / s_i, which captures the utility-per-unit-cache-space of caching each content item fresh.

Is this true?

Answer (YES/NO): YES